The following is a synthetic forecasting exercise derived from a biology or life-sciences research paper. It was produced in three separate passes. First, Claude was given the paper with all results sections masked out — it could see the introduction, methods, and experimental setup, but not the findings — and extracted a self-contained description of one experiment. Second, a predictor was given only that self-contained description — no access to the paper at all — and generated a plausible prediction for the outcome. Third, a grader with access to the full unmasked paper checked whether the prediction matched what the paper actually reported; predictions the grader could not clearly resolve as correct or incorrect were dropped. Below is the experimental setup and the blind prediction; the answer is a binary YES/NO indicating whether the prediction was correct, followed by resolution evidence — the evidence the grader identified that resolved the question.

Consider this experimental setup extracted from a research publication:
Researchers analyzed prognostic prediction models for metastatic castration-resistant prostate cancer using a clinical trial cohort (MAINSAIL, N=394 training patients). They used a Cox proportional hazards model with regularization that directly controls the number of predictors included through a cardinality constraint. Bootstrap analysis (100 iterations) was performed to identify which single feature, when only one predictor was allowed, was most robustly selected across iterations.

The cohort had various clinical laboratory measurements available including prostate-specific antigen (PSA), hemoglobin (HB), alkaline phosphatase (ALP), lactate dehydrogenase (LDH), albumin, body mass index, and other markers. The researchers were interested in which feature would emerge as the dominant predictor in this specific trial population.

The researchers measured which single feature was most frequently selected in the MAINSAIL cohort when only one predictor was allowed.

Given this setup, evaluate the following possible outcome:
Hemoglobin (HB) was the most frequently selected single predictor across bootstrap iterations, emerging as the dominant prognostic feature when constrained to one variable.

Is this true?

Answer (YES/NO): NO